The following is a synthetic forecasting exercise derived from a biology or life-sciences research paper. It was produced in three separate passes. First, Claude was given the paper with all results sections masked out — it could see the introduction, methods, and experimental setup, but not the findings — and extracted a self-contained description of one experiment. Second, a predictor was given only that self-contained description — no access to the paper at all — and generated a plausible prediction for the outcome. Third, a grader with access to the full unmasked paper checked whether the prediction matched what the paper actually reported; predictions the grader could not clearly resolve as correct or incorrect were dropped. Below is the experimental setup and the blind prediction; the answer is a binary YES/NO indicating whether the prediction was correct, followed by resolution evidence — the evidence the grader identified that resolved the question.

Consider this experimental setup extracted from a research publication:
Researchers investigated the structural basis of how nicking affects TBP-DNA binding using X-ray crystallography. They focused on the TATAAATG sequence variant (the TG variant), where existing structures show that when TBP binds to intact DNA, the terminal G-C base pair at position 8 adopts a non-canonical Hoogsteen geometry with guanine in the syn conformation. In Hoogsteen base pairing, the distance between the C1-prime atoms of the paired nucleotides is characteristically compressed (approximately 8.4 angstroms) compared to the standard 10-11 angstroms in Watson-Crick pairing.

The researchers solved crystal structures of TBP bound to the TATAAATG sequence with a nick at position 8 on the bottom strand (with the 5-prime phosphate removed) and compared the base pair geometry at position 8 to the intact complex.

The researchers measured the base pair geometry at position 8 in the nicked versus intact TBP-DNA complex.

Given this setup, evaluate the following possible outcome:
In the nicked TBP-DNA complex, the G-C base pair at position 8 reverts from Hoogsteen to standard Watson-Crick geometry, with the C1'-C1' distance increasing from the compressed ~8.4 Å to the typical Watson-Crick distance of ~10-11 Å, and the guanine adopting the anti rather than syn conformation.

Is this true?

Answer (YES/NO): YES